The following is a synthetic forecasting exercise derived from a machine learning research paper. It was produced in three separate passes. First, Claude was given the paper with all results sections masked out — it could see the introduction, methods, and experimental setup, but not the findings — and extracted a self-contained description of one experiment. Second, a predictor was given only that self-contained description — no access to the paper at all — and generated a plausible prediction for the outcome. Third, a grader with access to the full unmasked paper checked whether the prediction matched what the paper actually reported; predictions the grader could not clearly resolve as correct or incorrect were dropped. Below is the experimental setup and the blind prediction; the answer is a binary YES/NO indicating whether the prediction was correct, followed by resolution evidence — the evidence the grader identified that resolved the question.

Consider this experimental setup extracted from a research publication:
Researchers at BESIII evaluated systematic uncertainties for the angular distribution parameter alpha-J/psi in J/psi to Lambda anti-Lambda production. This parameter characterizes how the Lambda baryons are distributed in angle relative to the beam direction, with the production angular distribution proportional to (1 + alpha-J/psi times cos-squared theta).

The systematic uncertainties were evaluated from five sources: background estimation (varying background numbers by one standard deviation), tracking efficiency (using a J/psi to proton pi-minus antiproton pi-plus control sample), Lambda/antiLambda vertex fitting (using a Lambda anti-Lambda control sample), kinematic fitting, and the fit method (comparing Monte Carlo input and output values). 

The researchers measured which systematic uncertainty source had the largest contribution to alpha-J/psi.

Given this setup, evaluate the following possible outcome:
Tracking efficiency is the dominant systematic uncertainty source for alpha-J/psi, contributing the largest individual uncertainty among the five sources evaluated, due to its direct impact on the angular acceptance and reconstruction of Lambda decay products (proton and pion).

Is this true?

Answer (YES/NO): NO